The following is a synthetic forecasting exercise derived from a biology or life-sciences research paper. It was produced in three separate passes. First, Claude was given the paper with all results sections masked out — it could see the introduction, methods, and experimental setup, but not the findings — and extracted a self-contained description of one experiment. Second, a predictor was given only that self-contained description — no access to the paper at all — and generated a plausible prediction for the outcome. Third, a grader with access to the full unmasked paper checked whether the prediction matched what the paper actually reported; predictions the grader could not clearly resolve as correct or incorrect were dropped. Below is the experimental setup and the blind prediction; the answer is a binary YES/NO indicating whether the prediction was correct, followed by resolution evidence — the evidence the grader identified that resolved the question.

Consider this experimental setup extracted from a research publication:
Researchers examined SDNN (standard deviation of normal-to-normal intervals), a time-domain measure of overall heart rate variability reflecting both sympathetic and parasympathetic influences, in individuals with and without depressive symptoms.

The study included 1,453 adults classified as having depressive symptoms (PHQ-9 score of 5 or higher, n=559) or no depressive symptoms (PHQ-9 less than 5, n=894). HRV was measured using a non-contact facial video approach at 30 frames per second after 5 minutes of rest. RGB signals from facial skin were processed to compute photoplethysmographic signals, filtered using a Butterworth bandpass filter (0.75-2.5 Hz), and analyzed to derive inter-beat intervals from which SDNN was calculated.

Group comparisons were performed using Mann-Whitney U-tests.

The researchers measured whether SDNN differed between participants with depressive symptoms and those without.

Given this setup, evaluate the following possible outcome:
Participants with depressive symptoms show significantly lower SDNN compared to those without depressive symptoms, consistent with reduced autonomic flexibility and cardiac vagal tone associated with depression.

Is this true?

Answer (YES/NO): YES